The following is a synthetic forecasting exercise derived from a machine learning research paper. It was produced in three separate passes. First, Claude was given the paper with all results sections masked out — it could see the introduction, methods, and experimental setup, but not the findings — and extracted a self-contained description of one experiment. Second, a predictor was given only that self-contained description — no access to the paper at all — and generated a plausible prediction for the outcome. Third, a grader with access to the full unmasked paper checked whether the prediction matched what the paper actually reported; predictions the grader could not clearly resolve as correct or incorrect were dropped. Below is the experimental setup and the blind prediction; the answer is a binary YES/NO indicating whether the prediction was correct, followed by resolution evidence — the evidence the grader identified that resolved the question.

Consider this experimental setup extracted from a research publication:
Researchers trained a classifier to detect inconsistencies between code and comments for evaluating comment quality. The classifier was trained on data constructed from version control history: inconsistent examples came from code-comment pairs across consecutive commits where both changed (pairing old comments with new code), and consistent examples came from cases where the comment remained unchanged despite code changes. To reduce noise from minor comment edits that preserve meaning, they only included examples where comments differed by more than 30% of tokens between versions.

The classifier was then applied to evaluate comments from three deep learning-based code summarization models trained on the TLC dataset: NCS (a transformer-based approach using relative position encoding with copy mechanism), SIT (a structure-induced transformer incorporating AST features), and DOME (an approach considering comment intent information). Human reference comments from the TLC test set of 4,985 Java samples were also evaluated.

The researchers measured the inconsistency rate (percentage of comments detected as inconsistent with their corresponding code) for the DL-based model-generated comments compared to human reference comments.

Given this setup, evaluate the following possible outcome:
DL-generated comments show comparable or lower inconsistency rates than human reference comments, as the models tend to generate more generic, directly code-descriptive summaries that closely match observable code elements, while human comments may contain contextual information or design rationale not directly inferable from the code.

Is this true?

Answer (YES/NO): NO